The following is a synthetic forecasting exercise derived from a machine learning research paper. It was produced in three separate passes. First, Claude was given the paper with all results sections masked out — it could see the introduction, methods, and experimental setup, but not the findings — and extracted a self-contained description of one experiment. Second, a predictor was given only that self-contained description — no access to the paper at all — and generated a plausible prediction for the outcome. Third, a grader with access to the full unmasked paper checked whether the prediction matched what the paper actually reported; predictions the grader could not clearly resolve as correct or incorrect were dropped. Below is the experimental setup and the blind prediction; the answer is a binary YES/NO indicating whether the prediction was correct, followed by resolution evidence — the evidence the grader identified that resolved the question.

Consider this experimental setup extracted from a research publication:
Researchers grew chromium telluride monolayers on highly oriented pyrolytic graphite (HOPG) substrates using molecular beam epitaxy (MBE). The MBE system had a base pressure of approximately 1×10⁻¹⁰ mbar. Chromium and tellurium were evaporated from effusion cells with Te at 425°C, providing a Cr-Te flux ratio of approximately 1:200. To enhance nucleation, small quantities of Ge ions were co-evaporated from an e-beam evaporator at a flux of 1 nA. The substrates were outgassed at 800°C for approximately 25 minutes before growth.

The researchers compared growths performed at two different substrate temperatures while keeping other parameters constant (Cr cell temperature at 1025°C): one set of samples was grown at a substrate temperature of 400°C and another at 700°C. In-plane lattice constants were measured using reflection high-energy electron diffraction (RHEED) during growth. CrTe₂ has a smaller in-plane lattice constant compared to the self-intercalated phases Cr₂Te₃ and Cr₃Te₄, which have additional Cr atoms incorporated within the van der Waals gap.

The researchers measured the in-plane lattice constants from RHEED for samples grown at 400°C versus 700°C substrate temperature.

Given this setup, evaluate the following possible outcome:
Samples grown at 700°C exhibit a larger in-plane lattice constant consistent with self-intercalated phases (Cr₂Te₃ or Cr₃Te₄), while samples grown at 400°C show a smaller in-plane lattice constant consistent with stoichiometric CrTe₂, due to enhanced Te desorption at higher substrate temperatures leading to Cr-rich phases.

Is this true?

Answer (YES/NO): YES